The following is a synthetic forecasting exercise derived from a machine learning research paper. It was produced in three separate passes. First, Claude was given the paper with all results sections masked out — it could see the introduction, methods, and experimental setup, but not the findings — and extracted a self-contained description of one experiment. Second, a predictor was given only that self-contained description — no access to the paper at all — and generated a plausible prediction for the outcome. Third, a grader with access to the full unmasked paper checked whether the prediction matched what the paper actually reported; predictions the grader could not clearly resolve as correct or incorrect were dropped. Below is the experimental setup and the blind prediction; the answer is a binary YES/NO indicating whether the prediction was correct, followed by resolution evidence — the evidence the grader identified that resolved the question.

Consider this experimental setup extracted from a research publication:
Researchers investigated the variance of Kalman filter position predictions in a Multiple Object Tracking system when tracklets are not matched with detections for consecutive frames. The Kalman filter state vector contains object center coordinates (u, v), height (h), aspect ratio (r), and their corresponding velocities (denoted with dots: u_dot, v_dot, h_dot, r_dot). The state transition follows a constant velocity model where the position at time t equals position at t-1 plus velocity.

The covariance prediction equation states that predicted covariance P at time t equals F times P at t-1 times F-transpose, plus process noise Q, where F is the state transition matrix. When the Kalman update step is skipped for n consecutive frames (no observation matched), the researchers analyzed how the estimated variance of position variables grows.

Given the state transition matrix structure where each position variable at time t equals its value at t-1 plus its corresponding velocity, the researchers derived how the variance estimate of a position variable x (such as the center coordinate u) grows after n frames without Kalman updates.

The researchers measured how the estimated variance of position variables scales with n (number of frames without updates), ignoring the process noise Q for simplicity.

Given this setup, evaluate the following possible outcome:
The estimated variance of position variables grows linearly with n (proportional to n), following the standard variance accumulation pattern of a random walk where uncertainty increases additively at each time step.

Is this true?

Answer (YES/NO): NO